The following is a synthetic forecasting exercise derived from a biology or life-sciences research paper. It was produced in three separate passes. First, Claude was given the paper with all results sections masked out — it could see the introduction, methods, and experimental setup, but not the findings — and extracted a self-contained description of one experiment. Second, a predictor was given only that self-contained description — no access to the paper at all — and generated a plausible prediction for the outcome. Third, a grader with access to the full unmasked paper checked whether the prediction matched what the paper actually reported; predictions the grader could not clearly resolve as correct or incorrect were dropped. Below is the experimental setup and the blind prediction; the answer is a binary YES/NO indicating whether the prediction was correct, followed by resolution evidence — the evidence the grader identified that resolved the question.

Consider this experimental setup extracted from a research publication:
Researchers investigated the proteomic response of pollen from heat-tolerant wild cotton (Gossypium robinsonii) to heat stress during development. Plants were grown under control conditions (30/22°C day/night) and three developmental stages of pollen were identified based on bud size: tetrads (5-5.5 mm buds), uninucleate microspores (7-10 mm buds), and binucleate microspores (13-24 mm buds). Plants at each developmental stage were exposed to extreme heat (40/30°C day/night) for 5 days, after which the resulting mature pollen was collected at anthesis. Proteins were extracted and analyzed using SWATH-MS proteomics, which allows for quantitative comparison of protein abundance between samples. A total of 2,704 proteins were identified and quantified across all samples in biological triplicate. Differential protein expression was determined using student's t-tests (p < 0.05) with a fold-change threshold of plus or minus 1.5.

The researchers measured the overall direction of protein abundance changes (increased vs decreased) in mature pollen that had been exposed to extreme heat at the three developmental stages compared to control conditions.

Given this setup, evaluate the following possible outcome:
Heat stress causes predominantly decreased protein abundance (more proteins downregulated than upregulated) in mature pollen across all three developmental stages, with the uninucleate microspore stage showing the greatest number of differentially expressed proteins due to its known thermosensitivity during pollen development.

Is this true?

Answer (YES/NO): NO